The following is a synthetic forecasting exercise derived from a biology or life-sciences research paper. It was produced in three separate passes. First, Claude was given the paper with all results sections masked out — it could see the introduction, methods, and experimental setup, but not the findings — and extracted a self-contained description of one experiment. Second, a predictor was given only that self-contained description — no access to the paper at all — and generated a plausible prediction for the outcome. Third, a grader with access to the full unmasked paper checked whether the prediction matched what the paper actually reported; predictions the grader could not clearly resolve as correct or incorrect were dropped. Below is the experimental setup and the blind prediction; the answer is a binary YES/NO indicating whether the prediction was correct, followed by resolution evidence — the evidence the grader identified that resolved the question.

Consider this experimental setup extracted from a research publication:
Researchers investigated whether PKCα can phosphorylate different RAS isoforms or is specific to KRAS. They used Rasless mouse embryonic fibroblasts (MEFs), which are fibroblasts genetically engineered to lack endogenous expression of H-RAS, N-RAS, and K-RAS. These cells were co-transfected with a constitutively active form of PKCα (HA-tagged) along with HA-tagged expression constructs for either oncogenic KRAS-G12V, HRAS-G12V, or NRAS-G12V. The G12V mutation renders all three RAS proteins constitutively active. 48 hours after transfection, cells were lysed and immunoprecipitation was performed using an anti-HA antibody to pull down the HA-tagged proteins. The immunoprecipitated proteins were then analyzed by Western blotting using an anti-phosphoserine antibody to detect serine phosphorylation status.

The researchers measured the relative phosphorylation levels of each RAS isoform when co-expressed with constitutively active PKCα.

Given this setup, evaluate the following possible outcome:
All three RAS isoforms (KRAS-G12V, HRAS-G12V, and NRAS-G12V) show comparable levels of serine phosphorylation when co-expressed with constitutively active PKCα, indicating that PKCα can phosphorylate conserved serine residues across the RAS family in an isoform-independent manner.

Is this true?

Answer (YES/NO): NO